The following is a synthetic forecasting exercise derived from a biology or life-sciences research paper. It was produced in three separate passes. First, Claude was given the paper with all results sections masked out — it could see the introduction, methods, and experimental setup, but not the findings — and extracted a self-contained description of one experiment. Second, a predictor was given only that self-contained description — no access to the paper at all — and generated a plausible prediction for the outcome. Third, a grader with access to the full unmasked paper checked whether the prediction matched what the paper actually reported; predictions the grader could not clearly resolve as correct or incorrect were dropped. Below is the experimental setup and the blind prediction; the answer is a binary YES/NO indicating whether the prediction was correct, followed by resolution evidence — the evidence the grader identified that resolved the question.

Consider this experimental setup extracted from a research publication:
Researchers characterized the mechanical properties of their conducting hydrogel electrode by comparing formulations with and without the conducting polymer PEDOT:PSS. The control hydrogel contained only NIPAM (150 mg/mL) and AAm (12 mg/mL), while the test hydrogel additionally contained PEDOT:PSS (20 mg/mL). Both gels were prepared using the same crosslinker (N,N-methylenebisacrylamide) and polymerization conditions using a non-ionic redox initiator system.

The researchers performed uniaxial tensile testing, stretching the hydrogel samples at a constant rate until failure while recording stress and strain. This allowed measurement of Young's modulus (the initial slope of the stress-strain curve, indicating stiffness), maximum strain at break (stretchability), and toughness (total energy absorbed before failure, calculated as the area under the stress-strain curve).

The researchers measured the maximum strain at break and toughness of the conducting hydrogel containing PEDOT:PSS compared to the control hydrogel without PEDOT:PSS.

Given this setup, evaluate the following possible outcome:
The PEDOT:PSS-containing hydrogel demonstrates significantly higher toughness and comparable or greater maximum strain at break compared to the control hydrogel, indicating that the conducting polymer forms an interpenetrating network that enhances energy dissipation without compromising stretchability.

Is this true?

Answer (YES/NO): YES